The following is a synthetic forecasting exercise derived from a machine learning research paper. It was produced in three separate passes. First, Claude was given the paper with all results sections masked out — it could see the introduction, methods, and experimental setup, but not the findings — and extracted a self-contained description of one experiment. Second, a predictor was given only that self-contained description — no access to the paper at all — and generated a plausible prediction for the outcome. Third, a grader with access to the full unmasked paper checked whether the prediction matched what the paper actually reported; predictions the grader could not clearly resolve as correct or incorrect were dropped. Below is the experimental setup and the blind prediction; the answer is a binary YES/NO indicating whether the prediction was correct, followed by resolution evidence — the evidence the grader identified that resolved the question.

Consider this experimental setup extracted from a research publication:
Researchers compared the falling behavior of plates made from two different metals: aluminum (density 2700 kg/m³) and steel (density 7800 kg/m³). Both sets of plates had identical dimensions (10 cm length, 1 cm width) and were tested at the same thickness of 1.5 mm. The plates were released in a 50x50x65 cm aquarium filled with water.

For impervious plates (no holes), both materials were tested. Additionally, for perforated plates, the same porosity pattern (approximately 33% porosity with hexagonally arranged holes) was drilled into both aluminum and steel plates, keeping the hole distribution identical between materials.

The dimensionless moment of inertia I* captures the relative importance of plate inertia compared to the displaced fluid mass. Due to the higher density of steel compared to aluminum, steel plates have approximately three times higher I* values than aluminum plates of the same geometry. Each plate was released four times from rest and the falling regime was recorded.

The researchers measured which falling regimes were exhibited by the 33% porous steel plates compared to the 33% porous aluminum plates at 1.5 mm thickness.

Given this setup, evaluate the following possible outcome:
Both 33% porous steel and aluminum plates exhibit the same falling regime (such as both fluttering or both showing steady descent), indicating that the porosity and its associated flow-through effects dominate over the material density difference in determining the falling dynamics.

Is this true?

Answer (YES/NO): YES